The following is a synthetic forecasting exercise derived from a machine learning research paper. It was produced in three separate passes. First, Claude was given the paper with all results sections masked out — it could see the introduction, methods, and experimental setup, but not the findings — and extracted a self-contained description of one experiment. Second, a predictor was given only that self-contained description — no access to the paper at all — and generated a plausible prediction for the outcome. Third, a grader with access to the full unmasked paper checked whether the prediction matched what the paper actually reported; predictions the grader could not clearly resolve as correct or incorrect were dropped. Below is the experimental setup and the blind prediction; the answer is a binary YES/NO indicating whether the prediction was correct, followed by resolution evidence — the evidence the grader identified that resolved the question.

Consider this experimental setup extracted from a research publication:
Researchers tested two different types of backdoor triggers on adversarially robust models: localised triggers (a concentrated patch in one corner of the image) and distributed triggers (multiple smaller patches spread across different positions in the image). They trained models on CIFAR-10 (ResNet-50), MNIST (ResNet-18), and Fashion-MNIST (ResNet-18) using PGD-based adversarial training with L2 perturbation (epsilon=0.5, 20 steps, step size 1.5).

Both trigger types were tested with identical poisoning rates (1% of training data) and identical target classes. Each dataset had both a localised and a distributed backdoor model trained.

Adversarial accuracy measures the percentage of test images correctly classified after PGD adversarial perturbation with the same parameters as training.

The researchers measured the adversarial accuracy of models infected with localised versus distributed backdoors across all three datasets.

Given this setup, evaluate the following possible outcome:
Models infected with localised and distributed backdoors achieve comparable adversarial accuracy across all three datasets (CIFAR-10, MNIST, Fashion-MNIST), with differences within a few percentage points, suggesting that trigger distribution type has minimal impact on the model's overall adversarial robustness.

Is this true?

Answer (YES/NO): YES